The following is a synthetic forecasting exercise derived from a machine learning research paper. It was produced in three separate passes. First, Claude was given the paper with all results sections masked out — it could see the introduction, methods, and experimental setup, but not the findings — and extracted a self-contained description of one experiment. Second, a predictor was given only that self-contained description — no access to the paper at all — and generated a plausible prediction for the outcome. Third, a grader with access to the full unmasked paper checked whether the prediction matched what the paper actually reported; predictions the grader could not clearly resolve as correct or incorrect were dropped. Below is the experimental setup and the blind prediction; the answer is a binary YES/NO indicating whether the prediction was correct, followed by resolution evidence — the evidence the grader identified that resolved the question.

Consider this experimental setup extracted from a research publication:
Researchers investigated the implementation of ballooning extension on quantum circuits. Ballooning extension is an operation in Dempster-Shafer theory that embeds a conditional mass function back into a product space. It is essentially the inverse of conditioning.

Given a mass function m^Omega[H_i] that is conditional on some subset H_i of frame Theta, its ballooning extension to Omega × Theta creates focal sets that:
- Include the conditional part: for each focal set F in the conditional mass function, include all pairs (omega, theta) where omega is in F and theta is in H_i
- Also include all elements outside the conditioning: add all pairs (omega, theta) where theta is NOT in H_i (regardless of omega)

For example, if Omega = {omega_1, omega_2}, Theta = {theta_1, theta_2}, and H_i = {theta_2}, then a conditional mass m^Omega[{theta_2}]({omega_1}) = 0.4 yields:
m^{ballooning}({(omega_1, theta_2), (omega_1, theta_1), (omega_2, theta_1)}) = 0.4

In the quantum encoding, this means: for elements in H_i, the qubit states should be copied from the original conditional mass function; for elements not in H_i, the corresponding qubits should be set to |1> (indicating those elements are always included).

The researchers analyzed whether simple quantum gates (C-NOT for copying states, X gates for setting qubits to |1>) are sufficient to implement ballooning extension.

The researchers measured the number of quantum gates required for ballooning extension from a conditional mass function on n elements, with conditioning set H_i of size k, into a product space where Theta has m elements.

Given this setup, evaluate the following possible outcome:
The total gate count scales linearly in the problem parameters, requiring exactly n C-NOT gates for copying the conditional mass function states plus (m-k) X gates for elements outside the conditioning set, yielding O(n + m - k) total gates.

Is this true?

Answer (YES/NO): NO